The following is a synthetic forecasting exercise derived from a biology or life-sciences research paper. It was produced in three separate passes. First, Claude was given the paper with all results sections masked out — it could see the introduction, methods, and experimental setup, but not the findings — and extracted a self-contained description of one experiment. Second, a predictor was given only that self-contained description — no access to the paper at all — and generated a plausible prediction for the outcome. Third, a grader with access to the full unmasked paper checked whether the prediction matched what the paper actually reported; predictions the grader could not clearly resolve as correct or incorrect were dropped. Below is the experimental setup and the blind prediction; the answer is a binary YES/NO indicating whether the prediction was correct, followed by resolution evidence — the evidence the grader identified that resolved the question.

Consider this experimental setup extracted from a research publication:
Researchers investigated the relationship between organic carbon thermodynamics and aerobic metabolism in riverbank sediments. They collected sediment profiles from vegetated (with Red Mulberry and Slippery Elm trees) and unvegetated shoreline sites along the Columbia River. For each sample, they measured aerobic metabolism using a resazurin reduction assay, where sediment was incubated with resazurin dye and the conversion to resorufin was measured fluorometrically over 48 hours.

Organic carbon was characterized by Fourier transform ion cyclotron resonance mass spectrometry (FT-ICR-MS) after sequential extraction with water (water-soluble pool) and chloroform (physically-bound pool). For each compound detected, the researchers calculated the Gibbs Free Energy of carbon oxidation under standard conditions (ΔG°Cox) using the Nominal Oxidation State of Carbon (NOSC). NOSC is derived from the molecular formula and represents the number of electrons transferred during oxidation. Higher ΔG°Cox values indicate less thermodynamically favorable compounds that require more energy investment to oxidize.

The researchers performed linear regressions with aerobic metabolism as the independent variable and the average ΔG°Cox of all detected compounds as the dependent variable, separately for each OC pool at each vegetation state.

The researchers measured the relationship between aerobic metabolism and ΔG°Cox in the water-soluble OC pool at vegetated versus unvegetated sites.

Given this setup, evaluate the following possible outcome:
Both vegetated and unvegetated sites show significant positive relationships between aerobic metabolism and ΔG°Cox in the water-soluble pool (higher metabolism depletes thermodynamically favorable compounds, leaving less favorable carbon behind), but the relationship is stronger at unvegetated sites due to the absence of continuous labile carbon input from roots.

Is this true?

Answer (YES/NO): NO